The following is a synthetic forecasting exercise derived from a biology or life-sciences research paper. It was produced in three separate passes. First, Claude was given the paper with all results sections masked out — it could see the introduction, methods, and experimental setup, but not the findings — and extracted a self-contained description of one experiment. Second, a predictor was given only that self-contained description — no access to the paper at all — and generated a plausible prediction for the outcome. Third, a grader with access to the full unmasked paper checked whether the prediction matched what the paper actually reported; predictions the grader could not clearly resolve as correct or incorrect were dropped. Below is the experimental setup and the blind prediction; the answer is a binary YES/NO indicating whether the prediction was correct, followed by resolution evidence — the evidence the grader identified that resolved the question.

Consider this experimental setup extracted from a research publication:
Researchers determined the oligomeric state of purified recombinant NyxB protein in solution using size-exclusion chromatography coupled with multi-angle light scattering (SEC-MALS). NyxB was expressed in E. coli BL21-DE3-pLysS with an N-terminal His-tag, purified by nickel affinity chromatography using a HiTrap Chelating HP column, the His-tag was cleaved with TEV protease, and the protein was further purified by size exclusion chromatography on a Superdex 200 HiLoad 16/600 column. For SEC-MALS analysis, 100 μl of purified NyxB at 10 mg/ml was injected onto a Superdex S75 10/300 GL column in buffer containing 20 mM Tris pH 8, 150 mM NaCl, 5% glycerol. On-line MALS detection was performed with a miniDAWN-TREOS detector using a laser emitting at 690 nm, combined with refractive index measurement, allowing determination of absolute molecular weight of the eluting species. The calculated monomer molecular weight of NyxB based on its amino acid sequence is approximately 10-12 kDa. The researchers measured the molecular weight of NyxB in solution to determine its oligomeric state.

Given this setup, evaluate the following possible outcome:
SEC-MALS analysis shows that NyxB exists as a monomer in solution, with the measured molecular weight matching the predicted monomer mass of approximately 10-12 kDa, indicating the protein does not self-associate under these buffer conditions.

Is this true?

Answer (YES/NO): NO